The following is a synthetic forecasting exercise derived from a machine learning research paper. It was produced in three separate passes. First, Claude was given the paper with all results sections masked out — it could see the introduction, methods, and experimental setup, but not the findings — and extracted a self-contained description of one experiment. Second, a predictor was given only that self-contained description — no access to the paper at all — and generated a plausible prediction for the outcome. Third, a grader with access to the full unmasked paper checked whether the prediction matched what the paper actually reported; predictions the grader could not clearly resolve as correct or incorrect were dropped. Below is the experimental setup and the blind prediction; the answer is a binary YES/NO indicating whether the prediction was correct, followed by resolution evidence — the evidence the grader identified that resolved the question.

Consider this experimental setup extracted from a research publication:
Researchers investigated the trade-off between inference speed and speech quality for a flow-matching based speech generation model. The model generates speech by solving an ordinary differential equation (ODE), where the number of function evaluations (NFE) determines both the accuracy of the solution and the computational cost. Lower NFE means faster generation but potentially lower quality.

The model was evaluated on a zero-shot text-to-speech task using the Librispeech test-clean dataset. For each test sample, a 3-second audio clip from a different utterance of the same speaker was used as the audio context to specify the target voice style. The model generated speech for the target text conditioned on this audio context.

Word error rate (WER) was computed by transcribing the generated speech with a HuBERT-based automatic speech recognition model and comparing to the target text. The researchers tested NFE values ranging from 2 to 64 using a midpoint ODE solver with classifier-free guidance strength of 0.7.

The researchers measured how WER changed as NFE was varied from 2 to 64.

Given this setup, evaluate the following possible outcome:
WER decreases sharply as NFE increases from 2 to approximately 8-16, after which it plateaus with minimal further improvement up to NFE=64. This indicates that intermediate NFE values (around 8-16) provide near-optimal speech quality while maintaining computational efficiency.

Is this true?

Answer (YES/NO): NO